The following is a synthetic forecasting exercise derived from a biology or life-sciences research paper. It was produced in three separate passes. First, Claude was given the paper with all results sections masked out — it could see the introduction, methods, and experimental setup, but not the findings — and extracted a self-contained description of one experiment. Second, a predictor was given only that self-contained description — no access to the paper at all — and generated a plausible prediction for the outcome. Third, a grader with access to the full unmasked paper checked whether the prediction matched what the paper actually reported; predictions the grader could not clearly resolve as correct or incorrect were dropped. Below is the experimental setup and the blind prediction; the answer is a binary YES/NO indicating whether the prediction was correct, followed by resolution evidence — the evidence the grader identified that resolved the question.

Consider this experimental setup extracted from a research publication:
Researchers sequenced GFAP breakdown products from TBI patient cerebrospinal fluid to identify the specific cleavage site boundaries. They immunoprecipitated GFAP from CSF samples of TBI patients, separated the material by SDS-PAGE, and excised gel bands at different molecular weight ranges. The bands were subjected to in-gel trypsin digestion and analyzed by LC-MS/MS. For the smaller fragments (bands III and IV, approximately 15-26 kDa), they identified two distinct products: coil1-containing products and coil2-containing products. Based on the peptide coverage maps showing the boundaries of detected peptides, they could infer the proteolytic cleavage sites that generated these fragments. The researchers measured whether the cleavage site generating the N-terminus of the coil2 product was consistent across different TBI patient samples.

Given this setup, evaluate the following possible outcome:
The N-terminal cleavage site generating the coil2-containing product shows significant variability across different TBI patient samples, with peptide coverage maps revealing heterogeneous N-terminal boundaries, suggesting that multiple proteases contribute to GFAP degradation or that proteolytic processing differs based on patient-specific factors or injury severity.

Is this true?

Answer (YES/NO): NO